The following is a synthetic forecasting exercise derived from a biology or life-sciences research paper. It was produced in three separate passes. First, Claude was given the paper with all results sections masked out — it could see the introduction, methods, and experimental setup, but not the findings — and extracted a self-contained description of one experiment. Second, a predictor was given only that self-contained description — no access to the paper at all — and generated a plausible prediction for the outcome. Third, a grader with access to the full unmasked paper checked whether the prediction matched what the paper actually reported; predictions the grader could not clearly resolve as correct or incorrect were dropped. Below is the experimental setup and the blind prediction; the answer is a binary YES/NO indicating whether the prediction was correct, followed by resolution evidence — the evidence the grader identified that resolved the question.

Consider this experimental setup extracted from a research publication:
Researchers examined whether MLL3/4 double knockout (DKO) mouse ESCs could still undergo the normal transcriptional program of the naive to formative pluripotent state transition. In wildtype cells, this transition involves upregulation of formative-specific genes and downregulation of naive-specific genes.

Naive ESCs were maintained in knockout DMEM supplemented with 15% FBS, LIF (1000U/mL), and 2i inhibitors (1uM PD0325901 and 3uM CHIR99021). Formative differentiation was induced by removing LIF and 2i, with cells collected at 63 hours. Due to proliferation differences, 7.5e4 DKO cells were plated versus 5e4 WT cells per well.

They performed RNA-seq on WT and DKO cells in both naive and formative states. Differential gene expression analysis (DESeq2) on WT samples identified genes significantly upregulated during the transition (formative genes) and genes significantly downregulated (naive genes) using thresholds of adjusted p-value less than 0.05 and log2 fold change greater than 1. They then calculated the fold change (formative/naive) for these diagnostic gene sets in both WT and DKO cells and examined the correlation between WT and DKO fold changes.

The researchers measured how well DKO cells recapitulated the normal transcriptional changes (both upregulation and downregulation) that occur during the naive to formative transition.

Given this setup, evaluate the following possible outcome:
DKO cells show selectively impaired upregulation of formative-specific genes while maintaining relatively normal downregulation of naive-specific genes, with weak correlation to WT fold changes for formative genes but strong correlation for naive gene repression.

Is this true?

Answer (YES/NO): NO